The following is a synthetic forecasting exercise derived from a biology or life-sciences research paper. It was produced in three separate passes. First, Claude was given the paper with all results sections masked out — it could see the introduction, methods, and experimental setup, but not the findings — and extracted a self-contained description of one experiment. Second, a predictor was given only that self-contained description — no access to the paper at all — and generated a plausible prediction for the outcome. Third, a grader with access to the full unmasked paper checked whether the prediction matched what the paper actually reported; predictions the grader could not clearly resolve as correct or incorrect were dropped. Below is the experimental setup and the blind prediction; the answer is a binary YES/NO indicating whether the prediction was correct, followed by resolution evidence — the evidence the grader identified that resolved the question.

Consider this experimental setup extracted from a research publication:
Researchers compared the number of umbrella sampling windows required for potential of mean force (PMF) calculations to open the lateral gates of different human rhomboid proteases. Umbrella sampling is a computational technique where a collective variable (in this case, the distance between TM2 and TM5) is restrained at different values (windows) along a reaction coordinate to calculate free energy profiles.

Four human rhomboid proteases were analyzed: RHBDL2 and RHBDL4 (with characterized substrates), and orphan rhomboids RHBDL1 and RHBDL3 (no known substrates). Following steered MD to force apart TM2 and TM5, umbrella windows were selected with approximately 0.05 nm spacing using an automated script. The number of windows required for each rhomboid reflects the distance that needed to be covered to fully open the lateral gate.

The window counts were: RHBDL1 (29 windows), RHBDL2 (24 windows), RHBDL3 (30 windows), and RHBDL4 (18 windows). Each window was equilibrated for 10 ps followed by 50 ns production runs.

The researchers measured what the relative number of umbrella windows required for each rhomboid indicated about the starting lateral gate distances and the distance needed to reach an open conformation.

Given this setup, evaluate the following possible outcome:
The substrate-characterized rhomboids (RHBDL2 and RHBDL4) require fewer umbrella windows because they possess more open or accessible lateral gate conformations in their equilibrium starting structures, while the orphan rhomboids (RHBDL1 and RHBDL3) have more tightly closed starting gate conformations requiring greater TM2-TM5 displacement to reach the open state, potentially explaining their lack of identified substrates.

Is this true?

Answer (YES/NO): YES